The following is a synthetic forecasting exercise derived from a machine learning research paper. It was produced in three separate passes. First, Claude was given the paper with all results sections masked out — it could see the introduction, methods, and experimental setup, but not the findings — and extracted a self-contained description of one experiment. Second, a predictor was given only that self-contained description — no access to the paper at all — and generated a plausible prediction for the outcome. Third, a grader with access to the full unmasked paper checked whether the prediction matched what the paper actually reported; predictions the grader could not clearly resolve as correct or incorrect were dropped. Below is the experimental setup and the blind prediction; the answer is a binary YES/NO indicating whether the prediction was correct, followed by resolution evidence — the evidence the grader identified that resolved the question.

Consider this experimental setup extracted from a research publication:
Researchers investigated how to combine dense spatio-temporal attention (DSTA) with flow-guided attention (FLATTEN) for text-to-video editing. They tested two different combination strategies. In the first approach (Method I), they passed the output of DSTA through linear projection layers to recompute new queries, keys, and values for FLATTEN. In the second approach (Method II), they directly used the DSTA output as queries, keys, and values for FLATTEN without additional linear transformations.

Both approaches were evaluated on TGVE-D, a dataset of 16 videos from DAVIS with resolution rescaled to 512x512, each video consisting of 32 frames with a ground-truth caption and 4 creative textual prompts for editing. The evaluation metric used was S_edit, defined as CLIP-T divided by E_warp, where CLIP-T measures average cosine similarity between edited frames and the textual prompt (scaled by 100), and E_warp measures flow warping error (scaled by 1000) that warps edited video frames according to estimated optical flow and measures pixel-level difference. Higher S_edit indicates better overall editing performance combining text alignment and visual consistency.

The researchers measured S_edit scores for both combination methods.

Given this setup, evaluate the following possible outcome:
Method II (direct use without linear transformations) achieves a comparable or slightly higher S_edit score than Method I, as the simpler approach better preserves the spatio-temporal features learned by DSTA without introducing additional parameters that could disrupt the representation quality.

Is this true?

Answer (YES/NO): NO